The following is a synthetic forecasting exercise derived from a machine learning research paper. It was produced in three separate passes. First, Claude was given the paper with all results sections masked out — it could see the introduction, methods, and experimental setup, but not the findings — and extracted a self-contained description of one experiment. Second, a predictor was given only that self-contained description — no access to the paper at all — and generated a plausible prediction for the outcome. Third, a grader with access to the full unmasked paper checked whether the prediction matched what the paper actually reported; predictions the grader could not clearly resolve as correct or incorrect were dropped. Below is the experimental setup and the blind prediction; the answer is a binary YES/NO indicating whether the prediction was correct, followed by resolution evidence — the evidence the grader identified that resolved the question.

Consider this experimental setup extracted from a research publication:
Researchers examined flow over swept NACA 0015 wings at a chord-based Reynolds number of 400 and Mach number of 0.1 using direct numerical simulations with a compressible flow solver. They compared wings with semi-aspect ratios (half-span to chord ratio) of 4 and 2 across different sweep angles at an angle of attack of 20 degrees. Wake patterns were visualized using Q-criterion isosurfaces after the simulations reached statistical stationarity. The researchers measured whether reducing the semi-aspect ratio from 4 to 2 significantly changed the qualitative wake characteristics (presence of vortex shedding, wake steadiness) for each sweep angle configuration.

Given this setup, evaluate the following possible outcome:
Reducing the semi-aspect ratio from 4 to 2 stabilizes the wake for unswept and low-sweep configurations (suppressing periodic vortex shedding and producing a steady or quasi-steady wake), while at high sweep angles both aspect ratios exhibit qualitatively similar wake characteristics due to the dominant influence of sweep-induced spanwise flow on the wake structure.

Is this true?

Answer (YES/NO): NO